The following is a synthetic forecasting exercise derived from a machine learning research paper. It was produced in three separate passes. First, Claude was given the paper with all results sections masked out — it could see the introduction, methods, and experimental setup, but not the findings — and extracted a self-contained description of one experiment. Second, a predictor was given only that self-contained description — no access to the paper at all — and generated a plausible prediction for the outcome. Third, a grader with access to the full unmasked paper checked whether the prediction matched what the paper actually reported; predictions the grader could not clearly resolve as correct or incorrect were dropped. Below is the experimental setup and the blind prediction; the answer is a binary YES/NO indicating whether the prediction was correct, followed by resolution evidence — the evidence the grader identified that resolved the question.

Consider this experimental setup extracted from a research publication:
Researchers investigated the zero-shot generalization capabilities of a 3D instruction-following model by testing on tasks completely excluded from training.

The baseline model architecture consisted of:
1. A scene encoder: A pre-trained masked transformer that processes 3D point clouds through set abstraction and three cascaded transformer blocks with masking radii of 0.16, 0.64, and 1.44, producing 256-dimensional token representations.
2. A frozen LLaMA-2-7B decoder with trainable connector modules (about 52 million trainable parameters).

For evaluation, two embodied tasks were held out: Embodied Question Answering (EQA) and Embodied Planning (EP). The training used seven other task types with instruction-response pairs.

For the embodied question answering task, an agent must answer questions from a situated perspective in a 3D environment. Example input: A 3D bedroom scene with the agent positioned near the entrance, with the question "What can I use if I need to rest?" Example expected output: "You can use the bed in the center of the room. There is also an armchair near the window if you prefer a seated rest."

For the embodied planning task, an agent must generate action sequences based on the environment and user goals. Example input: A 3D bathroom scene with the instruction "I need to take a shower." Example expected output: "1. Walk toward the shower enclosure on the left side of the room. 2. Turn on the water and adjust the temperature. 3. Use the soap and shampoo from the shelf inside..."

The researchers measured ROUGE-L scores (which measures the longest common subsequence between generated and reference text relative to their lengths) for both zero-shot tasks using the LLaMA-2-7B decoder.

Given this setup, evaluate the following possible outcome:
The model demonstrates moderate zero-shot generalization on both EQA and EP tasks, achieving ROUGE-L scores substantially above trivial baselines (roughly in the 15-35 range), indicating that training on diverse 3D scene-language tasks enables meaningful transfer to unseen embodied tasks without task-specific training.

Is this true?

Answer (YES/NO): NO